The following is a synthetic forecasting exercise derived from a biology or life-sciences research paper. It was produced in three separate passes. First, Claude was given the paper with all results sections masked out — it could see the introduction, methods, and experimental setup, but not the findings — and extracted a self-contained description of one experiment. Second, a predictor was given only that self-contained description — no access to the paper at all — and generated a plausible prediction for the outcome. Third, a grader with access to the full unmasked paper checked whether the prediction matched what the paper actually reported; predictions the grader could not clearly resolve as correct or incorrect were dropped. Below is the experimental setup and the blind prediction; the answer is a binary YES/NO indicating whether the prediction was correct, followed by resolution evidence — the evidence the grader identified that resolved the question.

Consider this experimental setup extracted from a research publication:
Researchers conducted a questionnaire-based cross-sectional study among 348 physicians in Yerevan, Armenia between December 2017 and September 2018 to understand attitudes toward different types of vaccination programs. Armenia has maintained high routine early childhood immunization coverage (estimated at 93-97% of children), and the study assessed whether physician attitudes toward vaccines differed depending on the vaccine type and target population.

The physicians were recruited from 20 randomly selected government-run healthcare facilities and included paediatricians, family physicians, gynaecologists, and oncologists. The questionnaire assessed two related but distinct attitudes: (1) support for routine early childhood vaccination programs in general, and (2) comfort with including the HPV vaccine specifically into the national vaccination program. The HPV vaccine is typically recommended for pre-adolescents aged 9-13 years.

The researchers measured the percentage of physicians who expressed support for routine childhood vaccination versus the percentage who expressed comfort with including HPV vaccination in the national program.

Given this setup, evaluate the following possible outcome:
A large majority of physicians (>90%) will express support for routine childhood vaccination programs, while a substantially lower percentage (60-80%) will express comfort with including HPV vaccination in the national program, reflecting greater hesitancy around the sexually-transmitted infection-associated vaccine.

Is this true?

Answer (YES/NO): NO